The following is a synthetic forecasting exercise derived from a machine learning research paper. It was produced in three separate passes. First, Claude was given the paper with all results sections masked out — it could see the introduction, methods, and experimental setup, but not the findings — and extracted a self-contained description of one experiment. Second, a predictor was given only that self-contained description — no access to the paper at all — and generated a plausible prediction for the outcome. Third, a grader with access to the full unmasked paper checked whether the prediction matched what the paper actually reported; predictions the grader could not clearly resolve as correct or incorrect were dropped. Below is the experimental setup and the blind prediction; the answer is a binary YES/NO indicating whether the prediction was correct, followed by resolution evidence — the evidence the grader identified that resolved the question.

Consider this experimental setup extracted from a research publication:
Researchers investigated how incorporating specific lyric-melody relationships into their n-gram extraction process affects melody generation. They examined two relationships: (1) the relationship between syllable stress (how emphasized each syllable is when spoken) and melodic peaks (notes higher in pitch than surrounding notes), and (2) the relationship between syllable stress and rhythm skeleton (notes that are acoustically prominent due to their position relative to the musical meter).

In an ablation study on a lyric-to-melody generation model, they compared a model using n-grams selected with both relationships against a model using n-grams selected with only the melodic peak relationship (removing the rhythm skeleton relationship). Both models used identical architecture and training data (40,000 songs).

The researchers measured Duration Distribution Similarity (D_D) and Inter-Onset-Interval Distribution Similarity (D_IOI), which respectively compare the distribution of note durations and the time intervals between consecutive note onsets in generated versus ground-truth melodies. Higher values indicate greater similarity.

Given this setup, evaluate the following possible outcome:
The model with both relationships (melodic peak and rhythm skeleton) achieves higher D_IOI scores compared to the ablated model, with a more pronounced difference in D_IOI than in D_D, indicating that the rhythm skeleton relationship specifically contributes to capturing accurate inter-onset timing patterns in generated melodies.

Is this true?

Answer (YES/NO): NO